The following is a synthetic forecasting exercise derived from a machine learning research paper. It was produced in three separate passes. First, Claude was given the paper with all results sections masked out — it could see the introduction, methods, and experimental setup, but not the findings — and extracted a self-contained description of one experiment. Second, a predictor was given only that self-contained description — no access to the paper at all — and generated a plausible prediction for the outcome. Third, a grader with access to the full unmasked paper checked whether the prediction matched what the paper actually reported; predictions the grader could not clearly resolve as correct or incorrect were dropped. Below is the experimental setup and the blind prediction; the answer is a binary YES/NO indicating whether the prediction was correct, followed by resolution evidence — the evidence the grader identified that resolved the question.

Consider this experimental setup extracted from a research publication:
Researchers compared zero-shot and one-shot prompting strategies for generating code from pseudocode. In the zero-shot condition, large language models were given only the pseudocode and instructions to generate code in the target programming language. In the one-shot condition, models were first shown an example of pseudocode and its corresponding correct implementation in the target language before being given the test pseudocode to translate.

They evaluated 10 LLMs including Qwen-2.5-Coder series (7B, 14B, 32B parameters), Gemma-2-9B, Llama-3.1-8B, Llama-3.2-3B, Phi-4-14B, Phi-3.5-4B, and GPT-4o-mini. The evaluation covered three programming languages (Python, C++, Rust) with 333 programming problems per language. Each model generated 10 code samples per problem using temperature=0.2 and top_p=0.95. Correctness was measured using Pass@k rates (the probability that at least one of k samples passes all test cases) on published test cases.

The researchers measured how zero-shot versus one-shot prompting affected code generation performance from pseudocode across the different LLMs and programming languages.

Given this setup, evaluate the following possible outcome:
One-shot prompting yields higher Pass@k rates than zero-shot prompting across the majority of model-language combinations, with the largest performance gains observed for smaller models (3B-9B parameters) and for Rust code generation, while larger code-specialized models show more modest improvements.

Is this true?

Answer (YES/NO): NO